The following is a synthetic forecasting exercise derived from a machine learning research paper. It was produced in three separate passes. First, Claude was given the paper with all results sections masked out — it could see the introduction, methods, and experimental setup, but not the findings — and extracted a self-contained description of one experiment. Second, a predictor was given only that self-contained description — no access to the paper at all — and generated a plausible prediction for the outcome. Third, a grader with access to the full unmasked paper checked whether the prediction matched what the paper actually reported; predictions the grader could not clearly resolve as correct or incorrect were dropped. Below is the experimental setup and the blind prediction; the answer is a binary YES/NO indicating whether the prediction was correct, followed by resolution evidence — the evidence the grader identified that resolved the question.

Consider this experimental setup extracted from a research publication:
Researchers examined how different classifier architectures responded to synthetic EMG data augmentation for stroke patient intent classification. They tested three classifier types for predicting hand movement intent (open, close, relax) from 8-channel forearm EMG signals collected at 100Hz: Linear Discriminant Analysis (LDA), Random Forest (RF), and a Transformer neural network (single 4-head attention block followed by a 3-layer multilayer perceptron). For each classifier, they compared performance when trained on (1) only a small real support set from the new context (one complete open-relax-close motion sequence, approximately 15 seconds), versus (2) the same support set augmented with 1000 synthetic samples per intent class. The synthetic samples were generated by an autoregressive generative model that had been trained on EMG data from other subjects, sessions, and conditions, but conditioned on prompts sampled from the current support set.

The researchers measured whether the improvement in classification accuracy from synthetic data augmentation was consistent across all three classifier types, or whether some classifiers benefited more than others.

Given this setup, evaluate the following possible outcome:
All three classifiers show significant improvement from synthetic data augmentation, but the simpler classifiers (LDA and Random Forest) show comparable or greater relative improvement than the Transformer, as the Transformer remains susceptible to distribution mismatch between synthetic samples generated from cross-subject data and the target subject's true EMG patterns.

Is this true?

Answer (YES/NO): NO